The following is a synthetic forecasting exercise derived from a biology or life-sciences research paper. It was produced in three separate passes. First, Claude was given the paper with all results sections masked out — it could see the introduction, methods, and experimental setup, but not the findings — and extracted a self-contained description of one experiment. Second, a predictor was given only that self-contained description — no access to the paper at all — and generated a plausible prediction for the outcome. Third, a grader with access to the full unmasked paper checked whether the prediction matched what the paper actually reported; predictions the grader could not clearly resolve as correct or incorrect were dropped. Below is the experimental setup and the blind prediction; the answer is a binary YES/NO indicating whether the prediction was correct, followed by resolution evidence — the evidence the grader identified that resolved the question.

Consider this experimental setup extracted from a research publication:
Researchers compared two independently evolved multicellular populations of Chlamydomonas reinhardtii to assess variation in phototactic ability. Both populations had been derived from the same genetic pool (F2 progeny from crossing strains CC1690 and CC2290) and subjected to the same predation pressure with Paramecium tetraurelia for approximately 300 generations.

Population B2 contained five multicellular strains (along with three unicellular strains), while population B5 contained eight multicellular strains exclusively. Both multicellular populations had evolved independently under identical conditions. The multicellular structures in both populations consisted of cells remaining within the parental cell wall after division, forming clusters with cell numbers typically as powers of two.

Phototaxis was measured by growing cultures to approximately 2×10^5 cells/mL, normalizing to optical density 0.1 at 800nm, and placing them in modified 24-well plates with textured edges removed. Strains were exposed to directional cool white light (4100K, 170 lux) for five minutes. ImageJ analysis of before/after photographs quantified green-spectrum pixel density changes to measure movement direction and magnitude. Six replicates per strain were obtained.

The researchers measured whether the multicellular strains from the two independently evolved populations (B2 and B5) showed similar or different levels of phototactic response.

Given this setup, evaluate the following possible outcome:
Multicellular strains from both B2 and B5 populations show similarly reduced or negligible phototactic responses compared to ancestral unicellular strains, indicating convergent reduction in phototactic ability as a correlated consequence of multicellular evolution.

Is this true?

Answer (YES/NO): YES